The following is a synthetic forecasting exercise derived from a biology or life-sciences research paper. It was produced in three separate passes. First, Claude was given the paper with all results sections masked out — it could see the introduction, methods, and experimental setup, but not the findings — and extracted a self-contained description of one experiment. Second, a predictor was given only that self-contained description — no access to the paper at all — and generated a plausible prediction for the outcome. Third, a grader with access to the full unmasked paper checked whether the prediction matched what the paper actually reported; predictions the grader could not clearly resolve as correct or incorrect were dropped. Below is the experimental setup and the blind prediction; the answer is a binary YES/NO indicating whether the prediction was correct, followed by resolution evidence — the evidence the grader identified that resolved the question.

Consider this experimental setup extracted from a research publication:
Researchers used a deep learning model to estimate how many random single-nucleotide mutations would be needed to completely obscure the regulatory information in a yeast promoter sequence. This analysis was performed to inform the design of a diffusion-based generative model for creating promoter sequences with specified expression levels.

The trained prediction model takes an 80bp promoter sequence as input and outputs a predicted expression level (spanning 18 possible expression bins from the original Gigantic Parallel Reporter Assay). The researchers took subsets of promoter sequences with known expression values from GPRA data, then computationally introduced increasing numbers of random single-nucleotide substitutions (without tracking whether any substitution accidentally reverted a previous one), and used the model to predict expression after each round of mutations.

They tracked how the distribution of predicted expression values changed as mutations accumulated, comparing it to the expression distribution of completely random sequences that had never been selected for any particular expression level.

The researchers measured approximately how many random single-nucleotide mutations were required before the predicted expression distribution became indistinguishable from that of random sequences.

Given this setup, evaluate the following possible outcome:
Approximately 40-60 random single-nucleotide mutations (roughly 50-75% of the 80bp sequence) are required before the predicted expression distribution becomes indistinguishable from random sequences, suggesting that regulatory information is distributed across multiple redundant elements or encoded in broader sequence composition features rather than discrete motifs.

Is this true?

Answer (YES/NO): NO